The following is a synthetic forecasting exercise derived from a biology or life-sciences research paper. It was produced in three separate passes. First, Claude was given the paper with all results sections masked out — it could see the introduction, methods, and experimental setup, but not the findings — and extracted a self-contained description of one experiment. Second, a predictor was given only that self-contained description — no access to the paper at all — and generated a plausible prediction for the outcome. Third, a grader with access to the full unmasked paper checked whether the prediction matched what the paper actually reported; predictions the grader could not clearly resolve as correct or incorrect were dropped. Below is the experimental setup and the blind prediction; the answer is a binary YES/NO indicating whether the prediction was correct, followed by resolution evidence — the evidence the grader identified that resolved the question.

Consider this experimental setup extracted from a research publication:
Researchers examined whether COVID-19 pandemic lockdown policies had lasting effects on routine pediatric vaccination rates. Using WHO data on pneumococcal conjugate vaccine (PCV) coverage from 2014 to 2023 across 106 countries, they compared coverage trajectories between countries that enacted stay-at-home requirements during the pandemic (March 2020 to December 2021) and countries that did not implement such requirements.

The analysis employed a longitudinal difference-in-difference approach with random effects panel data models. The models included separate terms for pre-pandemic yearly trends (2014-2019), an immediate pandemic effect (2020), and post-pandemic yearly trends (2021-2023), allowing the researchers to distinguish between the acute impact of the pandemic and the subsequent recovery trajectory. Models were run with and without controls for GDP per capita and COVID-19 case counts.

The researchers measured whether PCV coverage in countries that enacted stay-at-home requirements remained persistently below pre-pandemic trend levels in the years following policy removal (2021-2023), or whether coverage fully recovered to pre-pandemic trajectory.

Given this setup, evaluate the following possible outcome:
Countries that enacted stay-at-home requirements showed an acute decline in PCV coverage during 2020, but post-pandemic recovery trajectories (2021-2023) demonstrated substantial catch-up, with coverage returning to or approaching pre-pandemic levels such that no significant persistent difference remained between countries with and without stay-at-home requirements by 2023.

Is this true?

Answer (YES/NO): NO